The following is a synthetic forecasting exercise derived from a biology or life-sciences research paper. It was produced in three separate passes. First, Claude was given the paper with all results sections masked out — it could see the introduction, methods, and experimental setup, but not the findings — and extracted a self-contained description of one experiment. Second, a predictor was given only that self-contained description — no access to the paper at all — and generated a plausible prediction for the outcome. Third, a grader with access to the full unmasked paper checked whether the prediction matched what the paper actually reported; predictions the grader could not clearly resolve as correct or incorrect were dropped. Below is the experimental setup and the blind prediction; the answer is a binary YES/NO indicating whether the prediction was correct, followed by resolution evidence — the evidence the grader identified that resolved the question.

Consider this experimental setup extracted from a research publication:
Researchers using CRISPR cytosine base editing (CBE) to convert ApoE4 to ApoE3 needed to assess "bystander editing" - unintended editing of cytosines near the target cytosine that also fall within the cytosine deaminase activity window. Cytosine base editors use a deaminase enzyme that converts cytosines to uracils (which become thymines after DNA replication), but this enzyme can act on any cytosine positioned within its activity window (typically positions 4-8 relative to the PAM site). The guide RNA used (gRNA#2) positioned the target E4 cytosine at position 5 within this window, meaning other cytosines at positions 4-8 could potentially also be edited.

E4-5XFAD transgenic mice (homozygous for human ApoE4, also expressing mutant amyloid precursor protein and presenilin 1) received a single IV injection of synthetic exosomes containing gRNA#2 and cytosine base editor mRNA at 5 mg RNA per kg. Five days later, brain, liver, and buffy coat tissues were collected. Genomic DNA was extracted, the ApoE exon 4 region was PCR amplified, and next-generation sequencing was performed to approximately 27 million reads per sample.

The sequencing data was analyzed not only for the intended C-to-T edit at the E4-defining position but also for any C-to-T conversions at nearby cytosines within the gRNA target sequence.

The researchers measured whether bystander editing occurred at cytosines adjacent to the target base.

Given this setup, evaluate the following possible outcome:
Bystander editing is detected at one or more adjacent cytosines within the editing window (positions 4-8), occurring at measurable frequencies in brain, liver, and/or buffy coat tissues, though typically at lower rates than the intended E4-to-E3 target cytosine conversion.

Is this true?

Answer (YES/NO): YES